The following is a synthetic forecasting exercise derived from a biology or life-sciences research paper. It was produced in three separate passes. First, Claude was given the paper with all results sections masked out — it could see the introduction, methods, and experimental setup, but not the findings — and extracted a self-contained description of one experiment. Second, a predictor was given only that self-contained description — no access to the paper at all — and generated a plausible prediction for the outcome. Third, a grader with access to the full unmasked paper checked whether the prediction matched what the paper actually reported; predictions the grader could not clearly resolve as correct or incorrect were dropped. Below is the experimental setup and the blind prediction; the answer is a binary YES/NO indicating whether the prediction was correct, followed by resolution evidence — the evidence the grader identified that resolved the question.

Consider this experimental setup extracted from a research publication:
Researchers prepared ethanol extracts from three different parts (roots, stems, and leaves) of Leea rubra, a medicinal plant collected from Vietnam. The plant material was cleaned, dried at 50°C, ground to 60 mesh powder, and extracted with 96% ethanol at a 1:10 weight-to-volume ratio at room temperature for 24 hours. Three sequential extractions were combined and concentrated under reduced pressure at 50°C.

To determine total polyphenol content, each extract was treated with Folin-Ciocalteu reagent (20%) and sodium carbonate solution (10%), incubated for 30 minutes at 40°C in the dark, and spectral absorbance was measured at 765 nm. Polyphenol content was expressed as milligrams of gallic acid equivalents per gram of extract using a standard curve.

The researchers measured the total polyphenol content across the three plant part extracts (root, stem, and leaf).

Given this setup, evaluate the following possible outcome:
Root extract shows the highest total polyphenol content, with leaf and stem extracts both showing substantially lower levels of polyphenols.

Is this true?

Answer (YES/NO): NO